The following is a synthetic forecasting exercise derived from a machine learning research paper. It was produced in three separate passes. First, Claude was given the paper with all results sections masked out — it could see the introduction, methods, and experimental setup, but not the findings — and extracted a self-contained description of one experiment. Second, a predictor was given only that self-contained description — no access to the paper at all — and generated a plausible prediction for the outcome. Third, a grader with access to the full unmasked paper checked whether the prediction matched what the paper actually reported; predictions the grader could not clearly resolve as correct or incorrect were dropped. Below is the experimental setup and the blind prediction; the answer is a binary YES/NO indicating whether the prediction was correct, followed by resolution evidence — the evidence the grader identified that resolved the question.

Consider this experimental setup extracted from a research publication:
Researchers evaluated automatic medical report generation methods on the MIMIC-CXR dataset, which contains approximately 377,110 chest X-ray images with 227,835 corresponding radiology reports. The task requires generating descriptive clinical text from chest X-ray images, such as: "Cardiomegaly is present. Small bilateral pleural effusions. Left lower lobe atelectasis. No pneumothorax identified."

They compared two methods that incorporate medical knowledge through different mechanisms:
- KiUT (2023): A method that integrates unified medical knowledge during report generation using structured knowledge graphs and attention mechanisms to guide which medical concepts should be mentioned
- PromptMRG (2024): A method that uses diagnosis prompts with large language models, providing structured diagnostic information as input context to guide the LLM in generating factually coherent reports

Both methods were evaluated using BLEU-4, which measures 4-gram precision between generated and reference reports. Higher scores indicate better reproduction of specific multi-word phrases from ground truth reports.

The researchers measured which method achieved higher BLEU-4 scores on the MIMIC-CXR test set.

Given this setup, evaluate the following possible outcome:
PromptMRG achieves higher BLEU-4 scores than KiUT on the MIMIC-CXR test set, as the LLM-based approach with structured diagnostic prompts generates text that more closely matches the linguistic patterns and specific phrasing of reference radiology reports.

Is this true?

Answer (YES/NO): NO